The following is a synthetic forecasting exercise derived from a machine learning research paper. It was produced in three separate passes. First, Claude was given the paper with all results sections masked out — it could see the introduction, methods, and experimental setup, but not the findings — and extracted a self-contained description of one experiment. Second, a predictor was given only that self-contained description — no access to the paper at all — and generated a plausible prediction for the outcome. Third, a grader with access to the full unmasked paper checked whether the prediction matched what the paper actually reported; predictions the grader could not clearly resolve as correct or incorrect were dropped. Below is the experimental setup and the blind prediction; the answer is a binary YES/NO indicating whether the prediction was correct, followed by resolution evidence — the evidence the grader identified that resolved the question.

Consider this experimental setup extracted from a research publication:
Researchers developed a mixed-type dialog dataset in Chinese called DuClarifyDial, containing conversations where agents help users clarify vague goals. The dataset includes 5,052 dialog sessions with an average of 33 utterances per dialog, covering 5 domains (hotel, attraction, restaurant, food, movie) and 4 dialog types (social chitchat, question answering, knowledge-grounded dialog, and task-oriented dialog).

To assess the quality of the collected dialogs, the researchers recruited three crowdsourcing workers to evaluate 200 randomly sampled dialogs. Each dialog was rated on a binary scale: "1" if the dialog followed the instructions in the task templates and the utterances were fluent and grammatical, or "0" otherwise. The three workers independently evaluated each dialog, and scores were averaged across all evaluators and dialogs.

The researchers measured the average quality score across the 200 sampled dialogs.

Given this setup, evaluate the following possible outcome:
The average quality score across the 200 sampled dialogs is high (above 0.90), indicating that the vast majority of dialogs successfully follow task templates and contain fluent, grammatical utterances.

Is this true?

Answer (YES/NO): NO